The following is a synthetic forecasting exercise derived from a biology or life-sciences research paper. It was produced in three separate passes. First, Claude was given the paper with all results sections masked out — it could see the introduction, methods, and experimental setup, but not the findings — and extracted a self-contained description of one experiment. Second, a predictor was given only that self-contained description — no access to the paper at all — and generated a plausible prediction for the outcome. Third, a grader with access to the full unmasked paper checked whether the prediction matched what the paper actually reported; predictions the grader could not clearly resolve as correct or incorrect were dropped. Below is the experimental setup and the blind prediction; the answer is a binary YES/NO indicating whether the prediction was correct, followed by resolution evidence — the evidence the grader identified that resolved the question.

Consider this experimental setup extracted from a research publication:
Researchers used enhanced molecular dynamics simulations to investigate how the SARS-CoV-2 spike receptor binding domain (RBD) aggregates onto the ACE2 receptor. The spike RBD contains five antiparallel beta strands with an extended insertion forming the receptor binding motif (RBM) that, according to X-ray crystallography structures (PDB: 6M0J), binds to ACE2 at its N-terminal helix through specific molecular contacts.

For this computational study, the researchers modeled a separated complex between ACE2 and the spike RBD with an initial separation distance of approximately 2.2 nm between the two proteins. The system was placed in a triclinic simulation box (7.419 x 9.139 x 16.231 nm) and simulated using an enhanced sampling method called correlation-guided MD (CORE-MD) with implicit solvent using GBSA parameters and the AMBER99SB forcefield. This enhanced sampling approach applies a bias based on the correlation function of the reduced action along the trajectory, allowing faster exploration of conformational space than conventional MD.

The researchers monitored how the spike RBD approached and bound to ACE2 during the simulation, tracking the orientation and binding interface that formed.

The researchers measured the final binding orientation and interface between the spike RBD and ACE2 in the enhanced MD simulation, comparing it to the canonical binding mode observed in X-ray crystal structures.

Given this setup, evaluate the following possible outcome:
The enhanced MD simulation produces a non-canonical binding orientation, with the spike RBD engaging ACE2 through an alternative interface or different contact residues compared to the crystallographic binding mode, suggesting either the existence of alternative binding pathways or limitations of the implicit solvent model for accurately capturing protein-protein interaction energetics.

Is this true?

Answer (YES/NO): YES